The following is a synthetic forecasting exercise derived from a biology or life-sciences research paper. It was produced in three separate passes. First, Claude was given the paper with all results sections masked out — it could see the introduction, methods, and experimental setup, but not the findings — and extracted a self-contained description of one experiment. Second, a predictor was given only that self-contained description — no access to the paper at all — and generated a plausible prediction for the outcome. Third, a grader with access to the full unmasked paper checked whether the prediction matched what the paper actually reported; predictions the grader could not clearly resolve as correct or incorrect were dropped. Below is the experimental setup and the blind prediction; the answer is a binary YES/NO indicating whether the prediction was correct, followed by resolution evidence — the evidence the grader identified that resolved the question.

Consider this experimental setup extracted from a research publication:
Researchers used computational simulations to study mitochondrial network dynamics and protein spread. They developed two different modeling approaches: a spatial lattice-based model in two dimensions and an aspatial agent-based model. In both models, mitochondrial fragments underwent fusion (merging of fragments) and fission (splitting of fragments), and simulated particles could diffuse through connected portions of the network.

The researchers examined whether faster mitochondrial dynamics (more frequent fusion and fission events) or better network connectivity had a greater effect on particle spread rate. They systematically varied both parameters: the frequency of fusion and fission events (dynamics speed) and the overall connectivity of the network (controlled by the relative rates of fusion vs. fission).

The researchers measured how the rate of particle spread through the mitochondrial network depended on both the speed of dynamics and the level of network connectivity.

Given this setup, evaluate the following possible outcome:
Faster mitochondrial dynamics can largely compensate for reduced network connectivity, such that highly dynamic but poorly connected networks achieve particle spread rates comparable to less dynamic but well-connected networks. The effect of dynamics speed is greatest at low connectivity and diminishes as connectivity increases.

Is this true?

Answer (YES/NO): NO